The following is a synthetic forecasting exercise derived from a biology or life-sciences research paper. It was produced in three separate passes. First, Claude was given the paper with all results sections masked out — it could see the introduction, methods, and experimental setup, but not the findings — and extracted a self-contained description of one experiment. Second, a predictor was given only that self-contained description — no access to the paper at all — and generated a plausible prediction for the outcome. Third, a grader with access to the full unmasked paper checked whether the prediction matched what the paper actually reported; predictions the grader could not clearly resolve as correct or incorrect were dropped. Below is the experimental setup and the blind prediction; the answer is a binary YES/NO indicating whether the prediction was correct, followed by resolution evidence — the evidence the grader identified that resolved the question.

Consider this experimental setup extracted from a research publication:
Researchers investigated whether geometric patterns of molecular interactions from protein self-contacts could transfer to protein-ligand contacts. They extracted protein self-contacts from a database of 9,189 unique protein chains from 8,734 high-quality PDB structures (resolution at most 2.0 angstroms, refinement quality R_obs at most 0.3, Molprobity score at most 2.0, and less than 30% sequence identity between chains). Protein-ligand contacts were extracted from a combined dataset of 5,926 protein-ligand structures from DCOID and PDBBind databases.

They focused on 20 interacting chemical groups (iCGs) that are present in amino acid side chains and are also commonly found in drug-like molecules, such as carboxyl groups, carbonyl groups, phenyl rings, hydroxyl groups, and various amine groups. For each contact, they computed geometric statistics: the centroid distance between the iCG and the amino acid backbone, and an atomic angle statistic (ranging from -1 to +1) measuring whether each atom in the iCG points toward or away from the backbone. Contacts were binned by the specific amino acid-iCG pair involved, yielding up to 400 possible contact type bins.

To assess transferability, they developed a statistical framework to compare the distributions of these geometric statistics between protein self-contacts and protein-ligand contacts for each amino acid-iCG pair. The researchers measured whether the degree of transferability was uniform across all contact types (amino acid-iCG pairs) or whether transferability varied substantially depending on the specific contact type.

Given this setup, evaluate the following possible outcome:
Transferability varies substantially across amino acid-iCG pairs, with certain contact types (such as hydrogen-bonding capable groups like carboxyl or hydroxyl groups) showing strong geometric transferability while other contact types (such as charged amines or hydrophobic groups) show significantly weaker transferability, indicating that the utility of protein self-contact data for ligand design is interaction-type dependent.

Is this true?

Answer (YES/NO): NO